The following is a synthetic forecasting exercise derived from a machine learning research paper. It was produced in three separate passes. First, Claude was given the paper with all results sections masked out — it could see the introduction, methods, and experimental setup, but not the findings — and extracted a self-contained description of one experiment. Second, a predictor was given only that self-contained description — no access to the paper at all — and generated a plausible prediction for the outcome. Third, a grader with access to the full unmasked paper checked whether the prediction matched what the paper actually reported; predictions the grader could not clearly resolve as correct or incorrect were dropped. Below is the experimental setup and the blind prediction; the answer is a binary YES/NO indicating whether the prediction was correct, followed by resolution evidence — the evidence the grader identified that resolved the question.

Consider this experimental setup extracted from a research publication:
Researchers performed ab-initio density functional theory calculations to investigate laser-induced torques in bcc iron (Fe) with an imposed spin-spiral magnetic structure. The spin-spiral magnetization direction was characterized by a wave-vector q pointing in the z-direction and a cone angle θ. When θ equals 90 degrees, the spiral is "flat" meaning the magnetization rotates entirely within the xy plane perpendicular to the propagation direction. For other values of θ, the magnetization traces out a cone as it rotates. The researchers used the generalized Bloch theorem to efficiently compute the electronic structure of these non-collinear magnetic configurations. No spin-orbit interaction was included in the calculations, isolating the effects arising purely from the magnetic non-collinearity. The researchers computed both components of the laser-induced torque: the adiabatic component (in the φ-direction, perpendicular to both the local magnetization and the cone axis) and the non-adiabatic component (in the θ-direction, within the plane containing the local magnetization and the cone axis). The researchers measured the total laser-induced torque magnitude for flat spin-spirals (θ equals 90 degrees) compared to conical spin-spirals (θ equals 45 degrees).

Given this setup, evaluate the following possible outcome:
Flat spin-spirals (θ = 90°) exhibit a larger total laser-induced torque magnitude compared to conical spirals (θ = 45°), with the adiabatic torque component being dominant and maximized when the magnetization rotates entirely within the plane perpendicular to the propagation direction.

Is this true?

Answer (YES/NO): NO